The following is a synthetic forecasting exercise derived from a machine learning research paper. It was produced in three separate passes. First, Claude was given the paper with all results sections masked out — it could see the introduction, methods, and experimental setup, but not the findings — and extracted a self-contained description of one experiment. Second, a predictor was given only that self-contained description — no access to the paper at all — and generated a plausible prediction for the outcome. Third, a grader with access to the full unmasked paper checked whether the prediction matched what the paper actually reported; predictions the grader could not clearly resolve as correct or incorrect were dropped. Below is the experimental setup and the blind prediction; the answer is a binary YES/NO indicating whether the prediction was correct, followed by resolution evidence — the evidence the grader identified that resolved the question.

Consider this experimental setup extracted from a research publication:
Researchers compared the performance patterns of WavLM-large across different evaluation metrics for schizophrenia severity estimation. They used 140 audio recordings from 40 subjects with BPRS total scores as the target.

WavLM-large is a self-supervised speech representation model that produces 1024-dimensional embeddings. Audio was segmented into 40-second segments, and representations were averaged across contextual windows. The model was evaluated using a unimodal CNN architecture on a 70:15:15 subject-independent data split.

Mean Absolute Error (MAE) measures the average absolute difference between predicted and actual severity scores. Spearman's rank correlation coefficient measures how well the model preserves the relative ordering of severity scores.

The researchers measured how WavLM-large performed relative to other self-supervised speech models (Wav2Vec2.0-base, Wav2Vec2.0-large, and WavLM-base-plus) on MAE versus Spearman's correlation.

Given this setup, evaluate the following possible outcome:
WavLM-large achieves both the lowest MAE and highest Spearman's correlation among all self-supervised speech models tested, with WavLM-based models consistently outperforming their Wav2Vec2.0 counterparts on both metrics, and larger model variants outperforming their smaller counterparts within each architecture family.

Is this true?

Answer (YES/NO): NO